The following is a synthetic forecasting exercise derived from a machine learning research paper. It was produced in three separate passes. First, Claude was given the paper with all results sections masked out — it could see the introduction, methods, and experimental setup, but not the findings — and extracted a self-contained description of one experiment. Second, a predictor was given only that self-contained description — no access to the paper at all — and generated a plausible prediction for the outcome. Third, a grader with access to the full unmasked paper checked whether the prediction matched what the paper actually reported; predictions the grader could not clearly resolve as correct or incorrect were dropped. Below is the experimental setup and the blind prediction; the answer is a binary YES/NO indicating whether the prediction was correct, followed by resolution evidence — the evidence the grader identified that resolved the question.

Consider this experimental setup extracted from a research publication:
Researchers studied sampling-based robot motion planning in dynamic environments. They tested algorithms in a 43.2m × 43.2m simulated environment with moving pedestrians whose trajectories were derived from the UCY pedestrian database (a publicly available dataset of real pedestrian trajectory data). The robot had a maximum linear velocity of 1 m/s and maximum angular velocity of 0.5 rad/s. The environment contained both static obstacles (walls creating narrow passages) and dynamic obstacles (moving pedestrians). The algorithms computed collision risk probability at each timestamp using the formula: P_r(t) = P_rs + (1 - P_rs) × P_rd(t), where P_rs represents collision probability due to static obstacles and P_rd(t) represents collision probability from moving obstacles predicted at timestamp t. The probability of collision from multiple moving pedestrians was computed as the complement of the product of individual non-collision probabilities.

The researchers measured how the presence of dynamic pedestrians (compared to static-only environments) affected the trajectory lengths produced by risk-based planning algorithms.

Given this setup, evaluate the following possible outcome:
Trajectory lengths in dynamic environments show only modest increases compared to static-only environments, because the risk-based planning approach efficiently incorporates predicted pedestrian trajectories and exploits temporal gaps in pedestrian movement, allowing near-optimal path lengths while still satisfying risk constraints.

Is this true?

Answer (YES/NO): NO